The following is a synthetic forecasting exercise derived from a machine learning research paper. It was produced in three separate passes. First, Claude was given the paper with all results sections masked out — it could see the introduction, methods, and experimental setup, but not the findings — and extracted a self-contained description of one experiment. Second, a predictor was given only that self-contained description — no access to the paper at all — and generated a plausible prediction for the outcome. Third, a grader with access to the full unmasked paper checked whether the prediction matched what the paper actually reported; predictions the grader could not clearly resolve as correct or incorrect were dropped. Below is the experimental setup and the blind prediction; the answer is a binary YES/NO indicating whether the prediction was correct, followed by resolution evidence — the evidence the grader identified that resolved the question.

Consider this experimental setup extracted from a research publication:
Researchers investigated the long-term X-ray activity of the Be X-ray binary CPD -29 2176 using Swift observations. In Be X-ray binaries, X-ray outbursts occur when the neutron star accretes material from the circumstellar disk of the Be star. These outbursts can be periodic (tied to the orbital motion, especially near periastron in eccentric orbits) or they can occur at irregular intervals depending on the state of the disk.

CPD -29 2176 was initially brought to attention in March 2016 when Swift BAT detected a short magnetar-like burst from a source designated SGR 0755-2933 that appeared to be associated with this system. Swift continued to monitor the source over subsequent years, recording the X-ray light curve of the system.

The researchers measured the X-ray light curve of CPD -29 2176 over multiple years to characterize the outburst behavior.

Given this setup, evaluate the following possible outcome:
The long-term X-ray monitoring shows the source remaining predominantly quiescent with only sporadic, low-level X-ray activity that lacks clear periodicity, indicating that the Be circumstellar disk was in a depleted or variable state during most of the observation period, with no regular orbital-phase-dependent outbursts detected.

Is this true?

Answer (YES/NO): NO